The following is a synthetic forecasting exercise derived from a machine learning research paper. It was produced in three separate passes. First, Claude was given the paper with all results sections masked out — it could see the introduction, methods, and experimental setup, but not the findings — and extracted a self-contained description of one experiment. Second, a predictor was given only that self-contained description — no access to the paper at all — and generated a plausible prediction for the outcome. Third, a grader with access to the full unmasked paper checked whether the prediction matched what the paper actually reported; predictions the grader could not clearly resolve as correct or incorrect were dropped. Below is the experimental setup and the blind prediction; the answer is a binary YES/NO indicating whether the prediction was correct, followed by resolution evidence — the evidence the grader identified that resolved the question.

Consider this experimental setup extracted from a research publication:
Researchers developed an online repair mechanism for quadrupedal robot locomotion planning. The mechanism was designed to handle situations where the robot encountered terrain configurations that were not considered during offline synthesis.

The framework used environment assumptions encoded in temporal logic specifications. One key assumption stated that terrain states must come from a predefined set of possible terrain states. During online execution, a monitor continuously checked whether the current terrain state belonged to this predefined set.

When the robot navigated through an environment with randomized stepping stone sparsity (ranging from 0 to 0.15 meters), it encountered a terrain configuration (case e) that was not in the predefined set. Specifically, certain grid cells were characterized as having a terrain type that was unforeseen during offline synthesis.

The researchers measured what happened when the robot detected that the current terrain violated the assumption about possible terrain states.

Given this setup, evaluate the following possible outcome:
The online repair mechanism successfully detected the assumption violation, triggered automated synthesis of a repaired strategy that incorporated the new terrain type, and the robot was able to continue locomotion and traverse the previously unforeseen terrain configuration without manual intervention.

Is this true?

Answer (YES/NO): YES